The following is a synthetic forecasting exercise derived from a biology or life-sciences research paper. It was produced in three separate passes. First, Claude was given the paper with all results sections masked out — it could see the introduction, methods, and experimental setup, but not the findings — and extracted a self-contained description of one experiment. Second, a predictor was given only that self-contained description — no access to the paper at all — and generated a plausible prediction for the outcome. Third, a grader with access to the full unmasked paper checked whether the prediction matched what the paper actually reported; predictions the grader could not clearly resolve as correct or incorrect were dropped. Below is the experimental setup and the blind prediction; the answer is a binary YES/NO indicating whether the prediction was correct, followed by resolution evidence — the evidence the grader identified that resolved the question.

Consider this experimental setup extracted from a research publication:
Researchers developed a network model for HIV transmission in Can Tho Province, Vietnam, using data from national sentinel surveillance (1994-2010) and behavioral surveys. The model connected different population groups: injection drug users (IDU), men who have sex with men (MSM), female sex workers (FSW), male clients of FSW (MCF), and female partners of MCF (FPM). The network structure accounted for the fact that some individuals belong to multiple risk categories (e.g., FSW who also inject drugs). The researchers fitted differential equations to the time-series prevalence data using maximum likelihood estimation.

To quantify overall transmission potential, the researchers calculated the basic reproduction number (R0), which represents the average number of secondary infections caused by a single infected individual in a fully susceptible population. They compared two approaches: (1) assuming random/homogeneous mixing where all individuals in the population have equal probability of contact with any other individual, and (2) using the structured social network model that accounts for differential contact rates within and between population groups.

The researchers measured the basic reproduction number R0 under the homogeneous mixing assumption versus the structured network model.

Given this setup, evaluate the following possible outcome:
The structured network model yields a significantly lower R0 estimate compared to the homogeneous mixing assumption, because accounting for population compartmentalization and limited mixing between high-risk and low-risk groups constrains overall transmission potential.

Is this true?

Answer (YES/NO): NO